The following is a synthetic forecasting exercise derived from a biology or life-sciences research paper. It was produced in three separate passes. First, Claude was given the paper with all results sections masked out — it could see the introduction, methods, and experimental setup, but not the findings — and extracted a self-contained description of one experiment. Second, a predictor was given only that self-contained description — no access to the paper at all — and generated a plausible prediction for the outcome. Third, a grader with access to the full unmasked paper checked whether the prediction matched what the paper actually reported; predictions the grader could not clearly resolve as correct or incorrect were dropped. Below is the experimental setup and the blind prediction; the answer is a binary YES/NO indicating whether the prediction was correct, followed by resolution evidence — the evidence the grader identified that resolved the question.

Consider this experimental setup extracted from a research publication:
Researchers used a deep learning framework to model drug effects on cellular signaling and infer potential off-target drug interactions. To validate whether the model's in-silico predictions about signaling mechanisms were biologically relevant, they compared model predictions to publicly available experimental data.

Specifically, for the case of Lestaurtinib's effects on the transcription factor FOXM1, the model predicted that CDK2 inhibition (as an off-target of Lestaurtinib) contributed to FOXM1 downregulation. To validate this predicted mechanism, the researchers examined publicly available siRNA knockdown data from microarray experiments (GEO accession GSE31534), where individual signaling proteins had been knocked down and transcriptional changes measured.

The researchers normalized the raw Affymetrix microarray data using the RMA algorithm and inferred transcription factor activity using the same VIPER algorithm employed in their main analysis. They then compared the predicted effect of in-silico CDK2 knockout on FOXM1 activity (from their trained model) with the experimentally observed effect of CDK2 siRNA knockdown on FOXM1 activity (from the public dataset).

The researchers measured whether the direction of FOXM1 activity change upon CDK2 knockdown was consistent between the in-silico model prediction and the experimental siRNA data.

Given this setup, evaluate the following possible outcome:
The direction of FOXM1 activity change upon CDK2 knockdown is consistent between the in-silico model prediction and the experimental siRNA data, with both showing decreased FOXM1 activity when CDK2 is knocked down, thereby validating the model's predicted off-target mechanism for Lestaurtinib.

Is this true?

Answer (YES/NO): YES